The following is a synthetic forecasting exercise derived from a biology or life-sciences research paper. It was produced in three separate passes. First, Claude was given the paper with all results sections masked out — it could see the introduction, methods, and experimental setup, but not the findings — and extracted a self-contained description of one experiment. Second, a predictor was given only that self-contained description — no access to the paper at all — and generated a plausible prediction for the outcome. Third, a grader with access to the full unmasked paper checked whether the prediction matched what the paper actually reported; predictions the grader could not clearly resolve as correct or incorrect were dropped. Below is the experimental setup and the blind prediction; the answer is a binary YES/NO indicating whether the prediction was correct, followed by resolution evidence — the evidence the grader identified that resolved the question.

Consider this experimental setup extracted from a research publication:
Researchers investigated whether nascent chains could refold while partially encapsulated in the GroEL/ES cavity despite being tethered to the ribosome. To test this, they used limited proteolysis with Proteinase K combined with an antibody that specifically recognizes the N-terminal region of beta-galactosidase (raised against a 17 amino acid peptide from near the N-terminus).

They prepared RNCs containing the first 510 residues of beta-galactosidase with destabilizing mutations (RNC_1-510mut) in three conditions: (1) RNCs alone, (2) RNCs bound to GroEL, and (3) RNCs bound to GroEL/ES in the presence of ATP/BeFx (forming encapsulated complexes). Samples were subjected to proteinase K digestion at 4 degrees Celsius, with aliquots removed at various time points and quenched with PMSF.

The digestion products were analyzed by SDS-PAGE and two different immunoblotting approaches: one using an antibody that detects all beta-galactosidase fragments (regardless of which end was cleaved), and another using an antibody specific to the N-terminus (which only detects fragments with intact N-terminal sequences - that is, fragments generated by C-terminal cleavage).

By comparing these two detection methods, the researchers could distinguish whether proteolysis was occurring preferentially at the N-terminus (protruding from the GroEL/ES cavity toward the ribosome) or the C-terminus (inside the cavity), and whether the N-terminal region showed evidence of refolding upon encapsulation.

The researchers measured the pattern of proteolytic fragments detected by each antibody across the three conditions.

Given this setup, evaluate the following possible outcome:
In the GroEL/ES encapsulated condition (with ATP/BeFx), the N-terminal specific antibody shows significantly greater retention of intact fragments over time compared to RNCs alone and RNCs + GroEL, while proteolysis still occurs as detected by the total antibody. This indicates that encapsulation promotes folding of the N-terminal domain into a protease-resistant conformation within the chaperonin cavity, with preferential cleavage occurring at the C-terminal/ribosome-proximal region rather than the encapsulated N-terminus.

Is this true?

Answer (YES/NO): YES